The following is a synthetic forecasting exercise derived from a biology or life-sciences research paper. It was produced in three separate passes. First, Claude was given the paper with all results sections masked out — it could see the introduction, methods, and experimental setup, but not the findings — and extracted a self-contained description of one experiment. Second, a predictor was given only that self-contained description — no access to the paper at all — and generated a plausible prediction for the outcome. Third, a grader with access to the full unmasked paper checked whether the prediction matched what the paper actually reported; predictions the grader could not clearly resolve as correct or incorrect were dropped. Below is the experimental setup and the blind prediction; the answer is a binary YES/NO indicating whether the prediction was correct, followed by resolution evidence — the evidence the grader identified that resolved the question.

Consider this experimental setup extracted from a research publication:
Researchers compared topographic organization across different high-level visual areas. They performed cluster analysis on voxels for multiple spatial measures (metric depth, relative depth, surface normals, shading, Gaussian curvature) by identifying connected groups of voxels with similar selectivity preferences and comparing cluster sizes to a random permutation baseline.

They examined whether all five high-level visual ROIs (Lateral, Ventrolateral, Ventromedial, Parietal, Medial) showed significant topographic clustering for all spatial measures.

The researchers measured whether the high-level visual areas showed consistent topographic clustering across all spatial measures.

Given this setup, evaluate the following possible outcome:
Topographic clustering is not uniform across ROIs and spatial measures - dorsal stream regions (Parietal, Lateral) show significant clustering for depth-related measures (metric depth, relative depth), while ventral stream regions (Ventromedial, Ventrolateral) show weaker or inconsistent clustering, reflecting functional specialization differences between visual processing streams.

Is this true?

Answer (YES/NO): NO